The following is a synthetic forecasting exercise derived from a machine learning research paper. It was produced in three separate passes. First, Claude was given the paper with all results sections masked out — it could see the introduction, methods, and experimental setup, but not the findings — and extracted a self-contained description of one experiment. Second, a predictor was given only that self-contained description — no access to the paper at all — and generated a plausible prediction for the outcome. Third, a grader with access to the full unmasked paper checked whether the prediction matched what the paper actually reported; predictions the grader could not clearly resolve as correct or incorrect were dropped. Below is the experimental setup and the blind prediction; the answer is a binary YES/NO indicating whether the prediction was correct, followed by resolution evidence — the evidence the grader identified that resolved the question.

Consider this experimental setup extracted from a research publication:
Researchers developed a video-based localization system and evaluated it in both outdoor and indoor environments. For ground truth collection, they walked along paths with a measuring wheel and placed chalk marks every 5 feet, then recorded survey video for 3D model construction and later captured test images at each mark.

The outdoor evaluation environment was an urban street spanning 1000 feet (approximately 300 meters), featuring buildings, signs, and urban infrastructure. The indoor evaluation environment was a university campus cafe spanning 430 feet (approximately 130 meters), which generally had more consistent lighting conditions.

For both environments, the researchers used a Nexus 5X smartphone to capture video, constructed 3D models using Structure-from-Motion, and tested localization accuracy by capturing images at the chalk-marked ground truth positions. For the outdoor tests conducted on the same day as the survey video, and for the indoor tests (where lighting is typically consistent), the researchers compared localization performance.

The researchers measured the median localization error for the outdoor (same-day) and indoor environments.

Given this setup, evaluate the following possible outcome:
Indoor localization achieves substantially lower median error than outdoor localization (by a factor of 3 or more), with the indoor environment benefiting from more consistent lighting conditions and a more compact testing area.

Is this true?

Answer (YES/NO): NO